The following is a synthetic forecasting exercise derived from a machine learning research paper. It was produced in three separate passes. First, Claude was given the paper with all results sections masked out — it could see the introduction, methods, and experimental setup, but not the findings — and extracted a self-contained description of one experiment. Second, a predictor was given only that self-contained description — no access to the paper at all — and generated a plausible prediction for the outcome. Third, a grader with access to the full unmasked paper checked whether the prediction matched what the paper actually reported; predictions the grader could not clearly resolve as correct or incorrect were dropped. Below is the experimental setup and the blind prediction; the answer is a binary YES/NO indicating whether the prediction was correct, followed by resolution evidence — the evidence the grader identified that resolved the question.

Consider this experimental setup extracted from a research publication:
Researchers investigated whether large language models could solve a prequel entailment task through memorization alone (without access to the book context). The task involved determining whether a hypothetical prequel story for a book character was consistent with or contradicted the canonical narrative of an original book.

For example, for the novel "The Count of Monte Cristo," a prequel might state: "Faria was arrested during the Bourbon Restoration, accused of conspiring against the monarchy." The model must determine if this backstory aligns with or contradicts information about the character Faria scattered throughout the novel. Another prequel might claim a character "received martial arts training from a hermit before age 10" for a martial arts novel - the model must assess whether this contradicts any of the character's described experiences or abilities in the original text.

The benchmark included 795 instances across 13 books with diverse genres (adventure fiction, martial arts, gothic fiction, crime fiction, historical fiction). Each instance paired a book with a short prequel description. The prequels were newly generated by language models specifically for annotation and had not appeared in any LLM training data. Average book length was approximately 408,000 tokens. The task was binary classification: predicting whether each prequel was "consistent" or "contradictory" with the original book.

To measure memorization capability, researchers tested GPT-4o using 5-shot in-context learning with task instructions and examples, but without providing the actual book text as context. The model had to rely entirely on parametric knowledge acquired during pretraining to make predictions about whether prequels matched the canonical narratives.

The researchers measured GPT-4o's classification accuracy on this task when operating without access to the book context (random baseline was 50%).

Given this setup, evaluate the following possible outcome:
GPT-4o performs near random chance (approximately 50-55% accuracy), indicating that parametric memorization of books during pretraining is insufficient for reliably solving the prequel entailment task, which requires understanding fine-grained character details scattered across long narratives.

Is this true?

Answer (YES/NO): NO